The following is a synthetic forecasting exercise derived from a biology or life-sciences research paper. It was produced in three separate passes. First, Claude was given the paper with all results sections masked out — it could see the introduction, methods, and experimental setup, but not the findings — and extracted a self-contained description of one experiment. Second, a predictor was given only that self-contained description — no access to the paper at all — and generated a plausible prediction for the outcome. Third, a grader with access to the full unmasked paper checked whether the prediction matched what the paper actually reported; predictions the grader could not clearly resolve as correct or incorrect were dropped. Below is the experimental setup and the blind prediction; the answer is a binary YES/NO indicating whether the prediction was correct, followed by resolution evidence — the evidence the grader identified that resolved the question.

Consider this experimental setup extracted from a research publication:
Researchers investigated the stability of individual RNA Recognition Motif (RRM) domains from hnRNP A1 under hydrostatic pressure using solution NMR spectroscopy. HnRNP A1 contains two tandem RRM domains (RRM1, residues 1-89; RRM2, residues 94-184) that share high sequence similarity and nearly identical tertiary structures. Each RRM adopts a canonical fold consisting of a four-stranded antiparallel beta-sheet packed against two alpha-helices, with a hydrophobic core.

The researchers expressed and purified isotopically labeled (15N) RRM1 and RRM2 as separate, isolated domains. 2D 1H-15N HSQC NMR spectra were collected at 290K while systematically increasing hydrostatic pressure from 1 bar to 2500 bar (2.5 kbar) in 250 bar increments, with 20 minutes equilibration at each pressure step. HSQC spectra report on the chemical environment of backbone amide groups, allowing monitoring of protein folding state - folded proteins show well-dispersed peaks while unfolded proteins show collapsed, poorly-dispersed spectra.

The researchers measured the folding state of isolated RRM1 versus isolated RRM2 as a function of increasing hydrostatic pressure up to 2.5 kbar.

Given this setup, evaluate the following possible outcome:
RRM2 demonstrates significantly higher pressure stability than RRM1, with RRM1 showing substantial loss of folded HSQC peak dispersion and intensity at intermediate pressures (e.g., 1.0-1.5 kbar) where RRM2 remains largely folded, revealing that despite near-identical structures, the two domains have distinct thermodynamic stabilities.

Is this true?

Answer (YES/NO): NO